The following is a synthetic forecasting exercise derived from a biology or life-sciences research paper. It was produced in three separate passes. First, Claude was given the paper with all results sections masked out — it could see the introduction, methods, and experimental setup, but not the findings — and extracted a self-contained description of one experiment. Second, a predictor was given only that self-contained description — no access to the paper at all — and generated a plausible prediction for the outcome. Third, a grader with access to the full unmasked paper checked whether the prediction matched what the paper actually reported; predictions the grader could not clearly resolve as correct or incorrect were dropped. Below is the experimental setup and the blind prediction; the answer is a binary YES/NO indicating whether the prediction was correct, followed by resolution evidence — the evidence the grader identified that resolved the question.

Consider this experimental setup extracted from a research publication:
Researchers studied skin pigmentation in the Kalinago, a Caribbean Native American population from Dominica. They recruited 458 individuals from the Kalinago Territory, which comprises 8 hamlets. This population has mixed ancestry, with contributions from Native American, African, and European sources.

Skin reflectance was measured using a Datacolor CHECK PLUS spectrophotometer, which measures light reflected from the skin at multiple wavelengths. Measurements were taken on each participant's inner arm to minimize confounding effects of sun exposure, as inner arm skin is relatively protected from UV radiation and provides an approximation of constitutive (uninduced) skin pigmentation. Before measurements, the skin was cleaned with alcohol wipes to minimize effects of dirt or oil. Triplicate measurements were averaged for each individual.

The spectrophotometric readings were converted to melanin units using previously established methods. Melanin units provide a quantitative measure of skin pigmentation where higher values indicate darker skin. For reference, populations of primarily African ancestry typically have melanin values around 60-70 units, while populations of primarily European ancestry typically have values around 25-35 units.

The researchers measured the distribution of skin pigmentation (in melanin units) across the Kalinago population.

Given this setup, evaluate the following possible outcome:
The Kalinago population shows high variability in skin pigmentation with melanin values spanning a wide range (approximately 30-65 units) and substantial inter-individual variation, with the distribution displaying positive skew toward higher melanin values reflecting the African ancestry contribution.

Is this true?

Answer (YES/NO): NO